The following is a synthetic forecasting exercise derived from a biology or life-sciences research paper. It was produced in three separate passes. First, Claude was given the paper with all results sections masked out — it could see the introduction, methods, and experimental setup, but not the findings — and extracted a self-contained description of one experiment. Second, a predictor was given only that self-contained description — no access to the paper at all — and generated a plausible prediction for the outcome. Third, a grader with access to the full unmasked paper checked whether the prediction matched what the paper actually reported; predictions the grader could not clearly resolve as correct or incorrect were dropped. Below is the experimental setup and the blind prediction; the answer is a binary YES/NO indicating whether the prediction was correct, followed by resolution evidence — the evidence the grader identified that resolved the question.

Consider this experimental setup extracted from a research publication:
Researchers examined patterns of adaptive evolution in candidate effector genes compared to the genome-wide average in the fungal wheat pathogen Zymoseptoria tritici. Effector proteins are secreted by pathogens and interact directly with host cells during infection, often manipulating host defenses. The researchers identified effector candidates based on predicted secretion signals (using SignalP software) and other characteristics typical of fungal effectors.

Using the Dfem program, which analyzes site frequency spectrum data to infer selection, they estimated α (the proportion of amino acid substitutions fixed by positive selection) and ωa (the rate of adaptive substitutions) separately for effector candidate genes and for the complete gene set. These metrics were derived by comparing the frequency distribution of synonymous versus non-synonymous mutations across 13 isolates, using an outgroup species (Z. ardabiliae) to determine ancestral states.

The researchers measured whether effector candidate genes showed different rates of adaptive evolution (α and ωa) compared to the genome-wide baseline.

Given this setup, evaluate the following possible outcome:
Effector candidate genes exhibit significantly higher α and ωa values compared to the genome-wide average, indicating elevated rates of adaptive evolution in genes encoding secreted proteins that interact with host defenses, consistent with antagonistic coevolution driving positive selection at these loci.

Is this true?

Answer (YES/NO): YES